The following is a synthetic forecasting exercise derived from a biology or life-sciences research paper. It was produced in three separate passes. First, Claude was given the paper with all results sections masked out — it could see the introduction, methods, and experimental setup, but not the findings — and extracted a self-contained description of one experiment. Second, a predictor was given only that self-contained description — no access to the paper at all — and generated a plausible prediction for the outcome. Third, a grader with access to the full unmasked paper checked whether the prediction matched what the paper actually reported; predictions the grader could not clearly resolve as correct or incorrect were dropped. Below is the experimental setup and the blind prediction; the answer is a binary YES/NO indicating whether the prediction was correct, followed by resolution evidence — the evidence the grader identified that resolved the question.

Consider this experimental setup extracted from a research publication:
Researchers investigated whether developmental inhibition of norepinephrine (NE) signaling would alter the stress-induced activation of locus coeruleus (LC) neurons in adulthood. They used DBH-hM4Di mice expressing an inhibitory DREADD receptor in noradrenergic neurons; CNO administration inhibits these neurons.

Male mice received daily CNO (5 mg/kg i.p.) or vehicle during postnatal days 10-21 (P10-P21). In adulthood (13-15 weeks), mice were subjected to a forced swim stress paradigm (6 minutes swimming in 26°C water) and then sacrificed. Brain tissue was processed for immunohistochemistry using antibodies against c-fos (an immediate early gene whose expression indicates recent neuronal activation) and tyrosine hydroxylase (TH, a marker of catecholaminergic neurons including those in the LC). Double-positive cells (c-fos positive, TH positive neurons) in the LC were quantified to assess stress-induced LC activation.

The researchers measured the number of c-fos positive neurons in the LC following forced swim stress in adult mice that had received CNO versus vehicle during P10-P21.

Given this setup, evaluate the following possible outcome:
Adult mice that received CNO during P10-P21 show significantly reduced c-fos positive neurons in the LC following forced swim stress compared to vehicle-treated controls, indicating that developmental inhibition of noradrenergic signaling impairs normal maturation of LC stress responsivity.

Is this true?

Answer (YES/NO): YES